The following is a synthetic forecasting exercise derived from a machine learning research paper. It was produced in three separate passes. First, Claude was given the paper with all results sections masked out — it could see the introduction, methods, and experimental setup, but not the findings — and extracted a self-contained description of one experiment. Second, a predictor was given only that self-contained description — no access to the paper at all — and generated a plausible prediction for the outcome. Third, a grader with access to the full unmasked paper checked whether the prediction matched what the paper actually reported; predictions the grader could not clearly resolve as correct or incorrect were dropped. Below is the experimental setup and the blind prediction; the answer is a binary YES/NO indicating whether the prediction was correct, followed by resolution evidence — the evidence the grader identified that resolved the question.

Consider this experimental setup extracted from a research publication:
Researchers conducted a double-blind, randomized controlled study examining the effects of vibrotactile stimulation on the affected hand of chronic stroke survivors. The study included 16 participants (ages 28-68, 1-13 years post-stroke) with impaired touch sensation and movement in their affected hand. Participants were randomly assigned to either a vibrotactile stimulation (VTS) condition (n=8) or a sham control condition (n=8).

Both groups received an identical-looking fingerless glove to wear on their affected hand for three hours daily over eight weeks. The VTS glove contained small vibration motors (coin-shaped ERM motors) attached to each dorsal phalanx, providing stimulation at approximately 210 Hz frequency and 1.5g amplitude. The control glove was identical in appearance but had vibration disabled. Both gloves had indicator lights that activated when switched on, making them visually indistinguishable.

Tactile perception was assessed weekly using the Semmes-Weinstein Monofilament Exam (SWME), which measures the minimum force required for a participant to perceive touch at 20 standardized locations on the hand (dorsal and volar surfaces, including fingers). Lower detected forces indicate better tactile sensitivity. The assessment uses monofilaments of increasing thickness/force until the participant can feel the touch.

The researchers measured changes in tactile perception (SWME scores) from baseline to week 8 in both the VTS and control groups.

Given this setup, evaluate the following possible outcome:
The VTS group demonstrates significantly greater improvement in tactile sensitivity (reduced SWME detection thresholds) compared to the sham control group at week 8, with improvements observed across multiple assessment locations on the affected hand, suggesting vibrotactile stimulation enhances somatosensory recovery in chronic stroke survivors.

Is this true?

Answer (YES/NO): YES